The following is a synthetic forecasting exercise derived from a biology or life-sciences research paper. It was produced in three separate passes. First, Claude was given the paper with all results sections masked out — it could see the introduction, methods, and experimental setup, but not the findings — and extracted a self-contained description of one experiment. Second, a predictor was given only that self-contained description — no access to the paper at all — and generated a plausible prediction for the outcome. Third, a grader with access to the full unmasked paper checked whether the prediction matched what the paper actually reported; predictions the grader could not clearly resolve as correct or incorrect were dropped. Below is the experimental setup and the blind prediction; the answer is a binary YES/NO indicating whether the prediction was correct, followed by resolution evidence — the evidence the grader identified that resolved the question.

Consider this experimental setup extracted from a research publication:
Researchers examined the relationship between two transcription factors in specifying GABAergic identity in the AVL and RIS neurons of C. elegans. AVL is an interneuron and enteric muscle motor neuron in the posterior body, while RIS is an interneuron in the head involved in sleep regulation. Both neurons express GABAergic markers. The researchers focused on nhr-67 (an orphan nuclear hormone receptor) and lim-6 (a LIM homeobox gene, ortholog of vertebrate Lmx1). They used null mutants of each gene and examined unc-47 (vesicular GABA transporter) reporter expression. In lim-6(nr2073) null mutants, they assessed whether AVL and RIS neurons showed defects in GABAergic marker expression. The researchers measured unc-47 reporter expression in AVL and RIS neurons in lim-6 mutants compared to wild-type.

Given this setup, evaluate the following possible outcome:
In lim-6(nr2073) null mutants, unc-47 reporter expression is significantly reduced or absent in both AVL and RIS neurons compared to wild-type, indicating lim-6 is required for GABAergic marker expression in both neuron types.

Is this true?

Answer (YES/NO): NO